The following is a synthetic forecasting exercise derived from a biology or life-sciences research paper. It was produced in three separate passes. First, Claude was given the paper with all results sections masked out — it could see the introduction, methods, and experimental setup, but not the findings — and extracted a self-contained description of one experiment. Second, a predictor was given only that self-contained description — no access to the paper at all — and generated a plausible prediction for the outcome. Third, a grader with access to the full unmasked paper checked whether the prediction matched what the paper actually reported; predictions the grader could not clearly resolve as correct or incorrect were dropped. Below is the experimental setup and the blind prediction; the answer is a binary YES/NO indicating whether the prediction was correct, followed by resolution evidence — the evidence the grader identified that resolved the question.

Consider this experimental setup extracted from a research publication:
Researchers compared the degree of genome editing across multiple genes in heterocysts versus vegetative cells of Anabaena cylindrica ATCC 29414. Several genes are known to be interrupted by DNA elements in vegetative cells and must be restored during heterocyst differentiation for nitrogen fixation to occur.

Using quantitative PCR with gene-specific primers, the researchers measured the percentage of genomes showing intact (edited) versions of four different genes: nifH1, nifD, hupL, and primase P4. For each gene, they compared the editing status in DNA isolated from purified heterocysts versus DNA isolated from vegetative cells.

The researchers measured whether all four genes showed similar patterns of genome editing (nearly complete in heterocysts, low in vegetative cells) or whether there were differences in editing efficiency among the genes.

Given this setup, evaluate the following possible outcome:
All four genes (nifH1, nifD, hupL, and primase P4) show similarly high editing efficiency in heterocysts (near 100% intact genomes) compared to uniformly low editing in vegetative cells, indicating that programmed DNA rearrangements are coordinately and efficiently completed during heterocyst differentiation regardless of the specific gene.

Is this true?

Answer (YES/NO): NO